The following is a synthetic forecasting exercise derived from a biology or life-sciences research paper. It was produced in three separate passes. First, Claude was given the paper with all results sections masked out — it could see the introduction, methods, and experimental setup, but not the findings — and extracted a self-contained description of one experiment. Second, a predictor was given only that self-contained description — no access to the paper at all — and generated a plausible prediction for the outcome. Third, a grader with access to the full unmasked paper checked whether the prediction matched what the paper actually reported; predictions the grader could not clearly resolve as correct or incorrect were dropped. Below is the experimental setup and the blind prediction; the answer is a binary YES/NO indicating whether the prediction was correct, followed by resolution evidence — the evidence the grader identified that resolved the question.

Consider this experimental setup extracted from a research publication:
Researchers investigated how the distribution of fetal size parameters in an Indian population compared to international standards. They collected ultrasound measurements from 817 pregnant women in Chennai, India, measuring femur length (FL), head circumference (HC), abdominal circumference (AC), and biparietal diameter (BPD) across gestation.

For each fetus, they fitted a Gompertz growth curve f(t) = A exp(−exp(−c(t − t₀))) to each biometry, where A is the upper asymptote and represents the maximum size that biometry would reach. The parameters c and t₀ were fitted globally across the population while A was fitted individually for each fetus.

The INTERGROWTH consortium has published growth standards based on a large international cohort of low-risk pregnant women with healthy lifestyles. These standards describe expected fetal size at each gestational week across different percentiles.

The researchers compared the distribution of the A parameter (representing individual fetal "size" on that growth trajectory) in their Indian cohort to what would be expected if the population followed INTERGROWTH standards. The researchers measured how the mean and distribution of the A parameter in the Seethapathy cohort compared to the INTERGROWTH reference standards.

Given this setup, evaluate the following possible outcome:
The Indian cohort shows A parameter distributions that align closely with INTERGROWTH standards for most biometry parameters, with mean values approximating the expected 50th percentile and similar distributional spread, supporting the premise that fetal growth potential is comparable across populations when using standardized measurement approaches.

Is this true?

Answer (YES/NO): YES